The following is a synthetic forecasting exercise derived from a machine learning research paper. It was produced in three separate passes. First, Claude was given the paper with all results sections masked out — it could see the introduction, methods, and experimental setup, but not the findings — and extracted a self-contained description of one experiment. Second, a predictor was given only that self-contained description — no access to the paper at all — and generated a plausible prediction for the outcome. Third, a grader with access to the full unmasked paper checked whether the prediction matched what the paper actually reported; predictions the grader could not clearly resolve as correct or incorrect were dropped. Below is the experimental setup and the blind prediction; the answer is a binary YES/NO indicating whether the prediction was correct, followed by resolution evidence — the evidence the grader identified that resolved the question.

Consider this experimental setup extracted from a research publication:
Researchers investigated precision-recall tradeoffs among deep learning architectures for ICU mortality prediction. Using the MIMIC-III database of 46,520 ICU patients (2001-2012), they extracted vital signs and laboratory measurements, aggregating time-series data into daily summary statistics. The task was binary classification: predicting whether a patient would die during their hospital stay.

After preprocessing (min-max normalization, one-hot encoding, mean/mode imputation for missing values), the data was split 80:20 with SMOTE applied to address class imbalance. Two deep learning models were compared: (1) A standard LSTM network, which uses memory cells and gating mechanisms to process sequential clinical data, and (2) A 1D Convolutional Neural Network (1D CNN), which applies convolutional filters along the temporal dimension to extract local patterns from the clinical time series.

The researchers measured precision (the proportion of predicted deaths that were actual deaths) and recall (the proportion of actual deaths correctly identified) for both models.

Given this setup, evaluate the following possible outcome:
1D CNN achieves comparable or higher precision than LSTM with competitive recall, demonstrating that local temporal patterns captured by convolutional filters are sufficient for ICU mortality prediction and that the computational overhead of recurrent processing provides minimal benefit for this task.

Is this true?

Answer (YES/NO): NO